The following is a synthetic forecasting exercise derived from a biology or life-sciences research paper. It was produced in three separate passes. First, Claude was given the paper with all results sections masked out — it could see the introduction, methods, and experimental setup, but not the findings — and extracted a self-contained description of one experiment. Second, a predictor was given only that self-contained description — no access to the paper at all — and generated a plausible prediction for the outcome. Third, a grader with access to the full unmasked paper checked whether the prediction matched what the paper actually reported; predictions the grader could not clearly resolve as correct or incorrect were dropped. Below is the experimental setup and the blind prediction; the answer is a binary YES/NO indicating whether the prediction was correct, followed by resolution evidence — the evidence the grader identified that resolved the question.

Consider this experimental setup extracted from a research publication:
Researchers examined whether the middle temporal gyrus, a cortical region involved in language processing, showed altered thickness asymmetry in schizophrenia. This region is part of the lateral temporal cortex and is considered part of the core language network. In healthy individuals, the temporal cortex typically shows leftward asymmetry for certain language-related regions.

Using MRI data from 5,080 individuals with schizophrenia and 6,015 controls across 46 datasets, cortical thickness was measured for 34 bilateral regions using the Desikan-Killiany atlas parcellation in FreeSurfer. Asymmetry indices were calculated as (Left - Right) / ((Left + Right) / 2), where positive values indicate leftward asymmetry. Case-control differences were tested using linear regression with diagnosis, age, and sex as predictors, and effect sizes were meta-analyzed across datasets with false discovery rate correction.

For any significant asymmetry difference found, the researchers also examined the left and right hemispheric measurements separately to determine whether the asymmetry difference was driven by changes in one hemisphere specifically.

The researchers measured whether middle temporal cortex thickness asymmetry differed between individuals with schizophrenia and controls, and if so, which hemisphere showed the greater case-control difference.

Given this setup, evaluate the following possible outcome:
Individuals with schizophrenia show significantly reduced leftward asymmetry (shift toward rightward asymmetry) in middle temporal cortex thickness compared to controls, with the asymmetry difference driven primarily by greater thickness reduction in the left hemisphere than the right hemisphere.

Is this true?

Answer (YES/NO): YES